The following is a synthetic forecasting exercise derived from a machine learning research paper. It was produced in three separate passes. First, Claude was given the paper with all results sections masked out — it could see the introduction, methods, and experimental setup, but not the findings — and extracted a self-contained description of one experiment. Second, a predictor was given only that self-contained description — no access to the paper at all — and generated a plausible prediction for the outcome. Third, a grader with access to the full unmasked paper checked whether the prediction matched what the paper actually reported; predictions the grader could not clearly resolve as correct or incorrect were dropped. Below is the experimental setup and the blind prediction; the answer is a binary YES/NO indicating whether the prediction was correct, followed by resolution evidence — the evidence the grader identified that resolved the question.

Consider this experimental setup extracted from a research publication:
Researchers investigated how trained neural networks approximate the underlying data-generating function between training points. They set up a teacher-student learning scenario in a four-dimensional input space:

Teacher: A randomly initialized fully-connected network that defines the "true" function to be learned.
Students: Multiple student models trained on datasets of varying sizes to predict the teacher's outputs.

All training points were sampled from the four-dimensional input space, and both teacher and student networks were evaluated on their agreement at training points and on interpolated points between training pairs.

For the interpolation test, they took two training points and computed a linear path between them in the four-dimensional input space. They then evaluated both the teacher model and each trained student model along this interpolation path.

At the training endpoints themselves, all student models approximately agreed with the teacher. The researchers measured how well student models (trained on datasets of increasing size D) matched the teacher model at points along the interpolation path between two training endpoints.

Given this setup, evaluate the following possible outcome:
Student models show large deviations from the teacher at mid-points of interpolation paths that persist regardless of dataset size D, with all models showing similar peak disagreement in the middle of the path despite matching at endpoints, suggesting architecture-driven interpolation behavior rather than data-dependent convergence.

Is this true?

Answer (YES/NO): NO